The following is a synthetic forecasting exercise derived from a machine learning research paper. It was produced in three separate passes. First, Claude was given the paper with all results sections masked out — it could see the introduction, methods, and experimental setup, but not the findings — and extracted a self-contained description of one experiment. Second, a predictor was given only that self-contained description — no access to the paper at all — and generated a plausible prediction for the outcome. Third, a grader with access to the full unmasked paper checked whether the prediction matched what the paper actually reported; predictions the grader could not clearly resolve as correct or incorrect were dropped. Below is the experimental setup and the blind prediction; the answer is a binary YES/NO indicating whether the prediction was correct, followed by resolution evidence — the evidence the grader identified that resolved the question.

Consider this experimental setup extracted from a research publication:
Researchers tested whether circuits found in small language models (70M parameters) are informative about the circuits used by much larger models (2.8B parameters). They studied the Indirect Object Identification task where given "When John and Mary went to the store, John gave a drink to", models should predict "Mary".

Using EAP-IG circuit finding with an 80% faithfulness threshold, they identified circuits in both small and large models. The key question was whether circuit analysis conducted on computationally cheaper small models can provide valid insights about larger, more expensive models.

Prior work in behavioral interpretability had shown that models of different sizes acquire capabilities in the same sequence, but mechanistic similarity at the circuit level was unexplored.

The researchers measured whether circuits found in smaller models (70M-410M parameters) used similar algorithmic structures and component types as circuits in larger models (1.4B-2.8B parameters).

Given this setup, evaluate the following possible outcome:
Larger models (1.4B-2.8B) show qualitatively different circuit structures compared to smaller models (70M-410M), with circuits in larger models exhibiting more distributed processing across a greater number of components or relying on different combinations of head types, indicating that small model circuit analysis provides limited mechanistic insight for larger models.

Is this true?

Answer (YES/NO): NO